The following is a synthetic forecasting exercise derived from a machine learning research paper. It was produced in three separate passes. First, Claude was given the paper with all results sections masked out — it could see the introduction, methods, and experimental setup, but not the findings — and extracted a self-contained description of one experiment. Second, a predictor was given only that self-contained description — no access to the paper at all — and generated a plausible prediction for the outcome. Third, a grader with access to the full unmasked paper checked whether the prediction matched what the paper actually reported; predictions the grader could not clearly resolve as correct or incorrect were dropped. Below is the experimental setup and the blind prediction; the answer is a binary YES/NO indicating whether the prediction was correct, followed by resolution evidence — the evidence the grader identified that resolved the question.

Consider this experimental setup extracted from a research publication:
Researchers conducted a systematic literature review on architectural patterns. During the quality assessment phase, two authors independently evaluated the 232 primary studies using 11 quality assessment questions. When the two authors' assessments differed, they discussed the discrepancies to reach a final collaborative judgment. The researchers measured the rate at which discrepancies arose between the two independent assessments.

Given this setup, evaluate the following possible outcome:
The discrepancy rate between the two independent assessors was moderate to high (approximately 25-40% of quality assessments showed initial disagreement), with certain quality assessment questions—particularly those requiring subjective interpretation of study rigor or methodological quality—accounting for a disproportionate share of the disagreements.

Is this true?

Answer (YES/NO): NO